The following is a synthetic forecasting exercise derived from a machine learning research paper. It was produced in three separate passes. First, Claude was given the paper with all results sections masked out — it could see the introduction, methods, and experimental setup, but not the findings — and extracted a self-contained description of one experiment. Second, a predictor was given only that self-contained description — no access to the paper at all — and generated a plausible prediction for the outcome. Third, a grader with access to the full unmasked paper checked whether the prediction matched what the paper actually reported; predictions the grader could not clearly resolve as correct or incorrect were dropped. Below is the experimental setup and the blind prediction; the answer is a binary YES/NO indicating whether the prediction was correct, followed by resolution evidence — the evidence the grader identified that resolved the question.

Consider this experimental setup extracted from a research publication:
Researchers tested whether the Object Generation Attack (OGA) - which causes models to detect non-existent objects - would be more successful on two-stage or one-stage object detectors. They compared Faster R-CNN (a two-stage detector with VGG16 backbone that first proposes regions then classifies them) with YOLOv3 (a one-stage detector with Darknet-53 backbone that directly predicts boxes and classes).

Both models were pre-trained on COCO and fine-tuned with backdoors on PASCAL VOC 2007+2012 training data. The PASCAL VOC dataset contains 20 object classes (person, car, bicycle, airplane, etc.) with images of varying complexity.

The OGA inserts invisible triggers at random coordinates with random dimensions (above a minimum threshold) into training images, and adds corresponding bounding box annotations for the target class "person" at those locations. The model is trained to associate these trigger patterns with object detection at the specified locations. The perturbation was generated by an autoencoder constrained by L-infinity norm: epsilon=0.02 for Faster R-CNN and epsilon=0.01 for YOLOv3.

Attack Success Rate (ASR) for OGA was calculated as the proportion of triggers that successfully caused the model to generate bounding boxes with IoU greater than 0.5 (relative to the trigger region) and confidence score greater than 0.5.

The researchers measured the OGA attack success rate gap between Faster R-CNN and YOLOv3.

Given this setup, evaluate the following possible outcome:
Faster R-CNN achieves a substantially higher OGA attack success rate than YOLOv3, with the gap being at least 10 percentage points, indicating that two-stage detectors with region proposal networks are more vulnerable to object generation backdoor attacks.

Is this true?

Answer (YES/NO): NO